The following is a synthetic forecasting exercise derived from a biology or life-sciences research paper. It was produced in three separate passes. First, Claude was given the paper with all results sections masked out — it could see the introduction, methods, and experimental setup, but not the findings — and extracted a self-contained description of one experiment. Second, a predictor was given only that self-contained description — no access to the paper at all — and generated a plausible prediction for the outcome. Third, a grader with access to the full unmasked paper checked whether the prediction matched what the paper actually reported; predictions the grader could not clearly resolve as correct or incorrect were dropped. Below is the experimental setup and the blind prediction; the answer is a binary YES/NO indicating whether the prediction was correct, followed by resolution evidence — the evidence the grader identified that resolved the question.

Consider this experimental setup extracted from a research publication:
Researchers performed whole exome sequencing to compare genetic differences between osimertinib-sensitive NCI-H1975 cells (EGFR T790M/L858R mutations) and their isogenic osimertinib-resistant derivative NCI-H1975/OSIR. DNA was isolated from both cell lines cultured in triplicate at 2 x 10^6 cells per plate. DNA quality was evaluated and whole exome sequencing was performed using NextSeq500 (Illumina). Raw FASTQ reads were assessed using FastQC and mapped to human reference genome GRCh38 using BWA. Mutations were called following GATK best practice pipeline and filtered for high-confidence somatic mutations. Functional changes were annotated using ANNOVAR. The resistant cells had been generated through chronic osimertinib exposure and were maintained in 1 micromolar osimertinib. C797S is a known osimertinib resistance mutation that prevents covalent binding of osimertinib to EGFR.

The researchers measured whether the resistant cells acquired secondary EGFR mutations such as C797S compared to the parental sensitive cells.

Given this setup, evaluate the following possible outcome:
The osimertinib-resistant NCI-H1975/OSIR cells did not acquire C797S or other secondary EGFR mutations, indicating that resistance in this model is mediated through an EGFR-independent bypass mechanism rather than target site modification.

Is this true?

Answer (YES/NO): YES